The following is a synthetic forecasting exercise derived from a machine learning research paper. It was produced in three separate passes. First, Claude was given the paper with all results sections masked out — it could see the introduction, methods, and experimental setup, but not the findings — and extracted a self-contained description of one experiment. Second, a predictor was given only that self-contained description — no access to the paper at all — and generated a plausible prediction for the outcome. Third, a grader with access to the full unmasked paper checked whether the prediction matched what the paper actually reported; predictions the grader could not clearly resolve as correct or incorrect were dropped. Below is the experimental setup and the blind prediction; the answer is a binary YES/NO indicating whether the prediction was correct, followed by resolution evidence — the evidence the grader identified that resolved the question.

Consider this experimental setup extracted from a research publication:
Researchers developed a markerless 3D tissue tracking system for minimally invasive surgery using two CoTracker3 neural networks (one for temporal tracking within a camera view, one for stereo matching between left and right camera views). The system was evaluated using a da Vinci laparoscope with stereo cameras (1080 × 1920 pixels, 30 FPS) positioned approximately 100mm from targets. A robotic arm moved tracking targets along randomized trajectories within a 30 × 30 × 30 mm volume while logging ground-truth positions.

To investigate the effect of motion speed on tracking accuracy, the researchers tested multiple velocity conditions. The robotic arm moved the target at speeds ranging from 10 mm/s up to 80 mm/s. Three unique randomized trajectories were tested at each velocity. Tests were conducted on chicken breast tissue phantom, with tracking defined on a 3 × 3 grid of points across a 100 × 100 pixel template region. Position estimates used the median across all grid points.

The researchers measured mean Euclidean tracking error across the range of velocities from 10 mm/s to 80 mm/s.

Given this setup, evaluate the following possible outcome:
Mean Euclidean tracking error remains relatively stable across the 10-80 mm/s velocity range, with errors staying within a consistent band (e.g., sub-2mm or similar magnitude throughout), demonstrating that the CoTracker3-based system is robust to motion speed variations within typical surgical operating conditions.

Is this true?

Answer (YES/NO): NO